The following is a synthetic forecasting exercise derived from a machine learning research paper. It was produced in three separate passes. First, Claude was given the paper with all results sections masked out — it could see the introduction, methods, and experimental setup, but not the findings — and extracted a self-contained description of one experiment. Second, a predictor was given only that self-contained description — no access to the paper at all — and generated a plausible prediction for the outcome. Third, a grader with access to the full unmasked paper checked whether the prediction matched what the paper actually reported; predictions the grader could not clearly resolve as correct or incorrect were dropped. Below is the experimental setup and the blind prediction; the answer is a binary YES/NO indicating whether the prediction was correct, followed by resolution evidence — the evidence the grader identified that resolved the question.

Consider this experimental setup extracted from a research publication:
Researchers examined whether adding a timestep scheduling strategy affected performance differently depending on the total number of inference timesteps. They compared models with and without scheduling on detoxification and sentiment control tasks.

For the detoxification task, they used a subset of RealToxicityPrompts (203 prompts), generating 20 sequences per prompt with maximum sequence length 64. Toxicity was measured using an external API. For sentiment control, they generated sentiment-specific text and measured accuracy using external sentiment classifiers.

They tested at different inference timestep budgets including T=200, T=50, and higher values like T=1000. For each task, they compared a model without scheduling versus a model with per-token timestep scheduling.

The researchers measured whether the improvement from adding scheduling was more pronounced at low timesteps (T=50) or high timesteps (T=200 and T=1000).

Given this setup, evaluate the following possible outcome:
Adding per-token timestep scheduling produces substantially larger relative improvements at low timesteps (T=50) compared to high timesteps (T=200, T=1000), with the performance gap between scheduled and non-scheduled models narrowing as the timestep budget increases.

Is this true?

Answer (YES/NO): YES